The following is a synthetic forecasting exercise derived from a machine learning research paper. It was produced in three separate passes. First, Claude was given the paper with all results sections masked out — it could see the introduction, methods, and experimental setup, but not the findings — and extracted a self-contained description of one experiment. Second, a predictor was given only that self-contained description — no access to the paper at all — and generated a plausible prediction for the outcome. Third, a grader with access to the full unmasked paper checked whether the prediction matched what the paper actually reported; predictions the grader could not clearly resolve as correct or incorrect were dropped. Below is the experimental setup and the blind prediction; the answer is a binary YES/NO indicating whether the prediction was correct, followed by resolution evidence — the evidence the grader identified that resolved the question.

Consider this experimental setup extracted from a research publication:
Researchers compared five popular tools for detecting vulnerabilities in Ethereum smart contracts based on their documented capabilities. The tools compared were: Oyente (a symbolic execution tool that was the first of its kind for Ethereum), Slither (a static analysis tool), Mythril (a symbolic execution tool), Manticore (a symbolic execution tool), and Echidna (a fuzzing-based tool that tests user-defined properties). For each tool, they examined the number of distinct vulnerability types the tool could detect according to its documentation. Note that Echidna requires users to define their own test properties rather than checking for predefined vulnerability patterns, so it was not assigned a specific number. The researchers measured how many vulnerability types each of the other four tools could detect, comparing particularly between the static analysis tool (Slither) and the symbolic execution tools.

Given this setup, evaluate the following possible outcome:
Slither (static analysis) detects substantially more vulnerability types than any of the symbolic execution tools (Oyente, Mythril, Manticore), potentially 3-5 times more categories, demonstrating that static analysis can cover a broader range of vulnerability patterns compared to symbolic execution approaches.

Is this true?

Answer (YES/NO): YES